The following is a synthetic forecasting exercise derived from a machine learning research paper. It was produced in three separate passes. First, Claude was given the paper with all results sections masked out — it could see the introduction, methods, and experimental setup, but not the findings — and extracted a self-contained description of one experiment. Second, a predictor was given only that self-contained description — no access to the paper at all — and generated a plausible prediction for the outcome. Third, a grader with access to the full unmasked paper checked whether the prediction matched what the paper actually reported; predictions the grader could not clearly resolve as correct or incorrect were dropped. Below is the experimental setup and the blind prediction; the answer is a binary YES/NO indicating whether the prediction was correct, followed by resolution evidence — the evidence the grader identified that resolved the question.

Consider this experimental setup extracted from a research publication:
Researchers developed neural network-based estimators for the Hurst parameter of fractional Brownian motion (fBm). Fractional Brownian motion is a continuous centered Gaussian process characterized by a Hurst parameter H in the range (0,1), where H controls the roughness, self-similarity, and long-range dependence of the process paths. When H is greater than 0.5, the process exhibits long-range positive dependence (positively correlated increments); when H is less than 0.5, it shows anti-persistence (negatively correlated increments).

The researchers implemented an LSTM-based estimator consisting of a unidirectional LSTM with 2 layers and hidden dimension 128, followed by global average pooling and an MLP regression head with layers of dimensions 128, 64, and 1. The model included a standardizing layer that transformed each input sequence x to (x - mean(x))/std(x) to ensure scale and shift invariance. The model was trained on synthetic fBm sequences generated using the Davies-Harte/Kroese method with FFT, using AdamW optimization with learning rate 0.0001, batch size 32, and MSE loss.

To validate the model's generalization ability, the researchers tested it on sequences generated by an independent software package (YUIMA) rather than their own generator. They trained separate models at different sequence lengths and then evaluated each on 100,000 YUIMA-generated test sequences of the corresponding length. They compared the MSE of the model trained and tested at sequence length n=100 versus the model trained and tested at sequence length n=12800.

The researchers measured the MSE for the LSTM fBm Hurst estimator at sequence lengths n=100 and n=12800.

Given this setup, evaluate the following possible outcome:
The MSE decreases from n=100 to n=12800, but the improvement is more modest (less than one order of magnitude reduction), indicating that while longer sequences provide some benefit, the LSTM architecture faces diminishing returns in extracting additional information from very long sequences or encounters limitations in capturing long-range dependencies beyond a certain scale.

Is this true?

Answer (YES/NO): NO